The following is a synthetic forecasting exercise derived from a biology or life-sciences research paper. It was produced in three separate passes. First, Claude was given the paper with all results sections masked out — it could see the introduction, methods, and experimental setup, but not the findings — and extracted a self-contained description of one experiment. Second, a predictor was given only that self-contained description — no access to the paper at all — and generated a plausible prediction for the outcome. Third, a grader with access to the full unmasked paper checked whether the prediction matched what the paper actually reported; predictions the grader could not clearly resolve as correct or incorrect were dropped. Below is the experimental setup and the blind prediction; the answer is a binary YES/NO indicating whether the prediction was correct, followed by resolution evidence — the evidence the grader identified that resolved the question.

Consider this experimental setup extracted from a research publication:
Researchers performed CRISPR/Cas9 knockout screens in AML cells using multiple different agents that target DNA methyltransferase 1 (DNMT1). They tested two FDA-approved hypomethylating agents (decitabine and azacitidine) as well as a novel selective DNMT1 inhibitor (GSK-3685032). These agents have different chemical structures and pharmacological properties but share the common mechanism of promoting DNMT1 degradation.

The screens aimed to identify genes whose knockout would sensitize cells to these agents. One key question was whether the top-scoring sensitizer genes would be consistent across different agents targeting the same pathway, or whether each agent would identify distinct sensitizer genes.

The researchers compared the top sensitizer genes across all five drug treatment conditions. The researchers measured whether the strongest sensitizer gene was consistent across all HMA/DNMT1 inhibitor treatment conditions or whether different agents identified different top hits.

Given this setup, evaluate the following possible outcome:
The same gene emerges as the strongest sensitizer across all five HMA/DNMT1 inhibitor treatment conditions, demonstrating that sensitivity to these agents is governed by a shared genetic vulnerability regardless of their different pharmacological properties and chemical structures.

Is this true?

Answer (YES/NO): YES